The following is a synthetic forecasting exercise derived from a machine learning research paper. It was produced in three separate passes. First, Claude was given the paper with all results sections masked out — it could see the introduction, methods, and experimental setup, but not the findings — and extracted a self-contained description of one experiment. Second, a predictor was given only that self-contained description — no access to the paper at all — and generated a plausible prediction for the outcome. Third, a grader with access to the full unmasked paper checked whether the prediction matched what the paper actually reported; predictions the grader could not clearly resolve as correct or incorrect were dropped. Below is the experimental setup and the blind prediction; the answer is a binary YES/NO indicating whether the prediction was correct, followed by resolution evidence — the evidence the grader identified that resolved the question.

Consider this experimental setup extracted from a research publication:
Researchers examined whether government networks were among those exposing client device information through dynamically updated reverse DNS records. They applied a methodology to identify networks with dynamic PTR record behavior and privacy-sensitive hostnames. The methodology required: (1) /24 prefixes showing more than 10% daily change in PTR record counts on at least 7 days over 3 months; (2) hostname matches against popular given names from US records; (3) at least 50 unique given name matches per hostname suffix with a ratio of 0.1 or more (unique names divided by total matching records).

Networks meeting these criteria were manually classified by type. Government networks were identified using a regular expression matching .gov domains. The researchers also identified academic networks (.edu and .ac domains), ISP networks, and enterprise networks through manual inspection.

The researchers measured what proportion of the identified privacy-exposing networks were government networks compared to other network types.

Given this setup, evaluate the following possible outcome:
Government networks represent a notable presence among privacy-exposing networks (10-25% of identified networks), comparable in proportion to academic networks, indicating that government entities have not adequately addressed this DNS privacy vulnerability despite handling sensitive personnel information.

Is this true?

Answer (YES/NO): NO